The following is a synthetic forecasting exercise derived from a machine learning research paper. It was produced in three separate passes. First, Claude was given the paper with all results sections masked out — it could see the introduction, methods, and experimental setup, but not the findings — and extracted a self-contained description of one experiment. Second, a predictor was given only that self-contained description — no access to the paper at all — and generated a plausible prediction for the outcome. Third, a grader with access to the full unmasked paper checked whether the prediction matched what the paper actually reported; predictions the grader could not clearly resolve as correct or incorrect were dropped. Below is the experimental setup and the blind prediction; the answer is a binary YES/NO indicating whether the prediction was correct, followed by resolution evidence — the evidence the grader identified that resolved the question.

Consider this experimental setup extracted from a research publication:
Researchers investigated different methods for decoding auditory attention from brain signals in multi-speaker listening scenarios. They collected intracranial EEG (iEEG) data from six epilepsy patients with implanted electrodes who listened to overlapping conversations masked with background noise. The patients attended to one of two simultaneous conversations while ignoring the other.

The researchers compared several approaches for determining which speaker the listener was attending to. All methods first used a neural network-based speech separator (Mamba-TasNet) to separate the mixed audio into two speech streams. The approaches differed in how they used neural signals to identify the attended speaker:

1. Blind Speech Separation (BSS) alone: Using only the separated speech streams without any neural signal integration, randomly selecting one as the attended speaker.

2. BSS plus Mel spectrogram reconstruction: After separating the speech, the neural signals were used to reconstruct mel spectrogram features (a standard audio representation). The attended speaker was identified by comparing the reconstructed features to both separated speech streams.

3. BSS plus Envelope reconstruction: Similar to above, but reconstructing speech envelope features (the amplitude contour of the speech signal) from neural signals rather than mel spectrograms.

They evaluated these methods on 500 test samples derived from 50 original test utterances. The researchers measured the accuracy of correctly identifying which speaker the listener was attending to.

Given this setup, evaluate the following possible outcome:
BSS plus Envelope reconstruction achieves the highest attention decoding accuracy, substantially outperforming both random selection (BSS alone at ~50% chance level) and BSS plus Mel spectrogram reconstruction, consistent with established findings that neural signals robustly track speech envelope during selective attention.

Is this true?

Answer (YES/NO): NO